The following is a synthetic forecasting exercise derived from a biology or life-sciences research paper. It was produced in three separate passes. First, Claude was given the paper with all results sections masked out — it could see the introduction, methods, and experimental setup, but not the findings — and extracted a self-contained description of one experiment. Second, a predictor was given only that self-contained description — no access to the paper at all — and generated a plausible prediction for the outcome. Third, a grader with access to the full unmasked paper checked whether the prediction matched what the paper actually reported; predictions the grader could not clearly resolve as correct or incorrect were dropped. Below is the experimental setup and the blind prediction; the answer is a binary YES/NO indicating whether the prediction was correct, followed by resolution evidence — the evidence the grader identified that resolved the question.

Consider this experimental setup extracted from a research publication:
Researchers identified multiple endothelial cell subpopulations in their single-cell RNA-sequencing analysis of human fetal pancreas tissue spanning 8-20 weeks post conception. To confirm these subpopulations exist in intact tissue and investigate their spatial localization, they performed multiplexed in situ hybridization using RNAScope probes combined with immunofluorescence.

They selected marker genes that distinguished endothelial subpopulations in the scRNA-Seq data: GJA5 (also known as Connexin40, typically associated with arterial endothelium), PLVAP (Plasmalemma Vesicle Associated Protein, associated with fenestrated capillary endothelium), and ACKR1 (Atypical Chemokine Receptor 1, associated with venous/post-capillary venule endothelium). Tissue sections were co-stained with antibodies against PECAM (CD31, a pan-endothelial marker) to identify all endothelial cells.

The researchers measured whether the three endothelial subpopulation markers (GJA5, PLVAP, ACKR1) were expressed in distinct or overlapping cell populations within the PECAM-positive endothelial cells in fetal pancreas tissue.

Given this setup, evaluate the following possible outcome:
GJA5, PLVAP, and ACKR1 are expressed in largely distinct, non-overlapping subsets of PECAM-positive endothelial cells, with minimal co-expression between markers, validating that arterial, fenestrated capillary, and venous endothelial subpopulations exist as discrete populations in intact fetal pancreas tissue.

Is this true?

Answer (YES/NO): YES